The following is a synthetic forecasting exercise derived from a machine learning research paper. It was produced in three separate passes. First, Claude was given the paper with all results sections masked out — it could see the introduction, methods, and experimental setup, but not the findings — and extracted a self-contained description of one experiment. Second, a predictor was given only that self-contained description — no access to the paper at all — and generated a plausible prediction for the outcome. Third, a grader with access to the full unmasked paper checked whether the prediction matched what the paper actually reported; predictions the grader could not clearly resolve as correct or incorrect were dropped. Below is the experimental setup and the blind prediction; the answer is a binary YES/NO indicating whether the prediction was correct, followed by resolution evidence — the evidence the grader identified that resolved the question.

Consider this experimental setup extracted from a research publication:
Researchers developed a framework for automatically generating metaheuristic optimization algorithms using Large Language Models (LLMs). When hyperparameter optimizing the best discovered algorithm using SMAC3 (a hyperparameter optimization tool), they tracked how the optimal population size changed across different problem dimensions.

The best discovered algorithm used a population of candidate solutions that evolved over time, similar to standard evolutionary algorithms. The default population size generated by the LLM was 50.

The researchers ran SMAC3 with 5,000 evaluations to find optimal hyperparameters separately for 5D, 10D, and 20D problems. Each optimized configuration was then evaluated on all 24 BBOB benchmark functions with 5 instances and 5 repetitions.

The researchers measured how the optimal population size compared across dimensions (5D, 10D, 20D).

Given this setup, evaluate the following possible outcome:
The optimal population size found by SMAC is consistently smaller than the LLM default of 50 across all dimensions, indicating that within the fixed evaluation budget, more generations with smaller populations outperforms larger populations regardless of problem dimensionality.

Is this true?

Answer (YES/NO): NO